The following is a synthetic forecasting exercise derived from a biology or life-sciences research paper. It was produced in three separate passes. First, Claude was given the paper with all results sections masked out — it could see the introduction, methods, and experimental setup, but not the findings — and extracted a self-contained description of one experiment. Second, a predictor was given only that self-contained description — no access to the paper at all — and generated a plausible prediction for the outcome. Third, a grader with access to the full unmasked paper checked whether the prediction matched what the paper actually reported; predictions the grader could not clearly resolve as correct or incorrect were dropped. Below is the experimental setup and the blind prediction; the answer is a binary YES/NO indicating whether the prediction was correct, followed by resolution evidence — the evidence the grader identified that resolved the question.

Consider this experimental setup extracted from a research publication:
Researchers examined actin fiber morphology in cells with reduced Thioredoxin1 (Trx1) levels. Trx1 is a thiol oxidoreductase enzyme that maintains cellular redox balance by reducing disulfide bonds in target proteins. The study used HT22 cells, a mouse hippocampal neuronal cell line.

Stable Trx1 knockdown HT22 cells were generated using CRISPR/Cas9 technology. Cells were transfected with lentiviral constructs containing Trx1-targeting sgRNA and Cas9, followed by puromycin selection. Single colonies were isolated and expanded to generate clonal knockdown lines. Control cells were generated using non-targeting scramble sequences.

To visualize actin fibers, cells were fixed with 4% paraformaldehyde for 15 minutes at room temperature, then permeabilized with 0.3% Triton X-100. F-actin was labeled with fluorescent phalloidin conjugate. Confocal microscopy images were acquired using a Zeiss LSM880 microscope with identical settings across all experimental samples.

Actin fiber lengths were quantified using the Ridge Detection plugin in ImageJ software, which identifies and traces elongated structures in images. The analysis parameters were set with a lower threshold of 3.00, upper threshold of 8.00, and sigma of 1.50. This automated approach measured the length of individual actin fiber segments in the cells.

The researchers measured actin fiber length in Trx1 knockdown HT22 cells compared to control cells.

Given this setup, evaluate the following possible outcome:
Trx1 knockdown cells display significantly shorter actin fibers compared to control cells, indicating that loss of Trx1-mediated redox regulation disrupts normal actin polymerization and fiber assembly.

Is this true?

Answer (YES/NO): YES